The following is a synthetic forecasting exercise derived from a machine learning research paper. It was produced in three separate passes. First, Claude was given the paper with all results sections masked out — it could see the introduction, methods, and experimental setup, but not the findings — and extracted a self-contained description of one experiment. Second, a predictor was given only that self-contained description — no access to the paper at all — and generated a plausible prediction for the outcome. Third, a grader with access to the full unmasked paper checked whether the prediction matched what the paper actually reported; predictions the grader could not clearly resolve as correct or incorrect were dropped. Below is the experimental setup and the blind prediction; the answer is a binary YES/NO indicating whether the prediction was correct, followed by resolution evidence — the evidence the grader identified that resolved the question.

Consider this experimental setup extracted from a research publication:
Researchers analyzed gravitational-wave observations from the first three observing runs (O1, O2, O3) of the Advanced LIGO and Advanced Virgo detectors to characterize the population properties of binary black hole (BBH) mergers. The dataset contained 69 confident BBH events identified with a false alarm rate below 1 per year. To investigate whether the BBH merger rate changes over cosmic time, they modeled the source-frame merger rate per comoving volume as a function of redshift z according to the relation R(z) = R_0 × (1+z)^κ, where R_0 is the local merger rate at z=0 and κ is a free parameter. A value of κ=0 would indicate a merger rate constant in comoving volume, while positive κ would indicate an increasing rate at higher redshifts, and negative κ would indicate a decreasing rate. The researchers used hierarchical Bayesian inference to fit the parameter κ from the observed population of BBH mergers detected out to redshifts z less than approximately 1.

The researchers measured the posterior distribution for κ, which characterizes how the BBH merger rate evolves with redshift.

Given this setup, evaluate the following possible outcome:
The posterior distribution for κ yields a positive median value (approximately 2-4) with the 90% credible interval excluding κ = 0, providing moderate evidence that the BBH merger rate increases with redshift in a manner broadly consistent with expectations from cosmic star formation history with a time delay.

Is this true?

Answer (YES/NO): YES